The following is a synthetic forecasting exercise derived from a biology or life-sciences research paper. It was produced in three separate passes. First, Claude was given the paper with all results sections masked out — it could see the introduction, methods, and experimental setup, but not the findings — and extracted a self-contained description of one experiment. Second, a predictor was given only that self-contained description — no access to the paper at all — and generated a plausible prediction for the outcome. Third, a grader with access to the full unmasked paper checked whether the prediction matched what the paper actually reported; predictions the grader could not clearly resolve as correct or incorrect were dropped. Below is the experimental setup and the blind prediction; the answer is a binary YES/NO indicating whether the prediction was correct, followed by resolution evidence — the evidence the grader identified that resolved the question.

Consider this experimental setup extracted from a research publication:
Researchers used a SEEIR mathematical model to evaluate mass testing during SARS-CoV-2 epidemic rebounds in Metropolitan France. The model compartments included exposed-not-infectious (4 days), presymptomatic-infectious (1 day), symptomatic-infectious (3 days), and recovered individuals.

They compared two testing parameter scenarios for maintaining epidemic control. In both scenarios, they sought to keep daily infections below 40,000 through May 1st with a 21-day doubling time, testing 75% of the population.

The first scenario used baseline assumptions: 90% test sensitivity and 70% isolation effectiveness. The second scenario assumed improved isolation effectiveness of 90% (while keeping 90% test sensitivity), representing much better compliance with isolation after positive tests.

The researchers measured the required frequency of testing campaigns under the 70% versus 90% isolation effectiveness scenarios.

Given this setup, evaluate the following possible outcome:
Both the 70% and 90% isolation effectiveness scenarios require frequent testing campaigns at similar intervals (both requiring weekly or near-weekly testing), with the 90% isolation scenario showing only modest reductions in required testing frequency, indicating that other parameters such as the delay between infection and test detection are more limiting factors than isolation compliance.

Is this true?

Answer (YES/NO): NO